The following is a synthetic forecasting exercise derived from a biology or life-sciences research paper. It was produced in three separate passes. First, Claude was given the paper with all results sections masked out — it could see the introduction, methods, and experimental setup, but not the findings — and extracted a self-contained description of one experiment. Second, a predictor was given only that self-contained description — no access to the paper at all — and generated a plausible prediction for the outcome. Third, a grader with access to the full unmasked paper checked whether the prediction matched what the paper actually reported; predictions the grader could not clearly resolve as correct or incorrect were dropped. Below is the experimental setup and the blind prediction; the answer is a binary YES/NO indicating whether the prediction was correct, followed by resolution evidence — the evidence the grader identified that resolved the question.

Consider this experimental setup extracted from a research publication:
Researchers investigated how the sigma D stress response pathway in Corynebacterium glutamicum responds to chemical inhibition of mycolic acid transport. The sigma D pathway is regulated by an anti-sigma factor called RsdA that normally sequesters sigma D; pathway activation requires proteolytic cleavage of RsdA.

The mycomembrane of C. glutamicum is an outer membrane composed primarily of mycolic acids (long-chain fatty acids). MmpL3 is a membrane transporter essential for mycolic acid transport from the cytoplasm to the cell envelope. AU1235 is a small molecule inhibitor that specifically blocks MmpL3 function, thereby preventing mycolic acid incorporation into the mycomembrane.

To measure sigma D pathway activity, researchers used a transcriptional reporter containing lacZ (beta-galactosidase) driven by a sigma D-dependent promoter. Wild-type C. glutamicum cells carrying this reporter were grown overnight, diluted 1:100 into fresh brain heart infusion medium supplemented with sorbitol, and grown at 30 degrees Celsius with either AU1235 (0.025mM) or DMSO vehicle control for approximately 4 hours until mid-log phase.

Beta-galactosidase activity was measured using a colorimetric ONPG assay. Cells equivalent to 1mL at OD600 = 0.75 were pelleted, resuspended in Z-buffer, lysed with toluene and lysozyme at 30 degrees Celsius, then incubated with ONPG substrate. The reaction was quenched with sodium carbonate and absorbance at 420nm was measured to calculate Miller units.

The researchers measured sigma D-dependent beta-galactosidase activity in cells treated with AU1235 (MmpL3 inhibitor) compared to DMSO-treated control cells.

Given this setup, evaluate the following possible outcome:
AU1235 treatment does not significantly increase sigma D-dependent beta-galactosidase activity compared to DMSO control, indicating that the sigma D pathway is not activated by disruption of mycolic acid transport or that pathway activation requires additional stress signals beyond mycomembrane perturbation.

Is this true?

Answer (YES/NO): YES